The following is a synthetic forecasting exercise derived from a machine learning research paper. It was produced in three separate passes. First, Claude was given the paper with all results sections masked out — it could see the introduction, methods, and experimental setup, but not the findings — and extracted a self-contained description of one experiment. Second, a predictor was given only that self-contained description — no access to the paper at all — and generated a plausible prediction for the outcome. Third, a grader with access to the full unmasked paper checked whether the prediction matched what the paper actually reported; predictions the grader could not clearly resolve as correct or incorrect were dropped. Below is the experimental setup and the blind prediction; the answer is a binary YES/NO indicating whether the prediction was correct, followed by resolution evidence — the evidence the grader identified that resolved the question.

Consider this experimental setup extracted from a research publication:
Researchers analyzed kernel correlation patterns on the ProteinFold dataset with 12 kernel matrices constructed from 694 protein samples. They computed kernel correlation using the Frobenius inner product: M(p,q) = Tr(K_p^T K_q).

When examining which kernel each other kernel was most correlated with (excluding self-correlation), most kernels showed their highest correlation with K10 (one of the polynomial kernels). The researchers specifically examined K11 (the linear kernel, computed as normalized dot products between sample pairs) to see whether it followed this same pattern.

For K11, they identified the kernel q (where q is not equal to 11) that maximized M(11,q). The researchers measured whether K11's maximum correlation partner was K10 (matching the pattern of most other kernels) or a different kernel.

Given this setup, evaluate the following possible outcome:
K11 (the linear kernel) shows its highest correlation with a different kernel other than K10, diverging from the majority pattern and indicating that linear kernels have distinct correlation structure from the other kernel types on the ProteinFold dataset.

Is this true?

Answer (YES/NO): YES